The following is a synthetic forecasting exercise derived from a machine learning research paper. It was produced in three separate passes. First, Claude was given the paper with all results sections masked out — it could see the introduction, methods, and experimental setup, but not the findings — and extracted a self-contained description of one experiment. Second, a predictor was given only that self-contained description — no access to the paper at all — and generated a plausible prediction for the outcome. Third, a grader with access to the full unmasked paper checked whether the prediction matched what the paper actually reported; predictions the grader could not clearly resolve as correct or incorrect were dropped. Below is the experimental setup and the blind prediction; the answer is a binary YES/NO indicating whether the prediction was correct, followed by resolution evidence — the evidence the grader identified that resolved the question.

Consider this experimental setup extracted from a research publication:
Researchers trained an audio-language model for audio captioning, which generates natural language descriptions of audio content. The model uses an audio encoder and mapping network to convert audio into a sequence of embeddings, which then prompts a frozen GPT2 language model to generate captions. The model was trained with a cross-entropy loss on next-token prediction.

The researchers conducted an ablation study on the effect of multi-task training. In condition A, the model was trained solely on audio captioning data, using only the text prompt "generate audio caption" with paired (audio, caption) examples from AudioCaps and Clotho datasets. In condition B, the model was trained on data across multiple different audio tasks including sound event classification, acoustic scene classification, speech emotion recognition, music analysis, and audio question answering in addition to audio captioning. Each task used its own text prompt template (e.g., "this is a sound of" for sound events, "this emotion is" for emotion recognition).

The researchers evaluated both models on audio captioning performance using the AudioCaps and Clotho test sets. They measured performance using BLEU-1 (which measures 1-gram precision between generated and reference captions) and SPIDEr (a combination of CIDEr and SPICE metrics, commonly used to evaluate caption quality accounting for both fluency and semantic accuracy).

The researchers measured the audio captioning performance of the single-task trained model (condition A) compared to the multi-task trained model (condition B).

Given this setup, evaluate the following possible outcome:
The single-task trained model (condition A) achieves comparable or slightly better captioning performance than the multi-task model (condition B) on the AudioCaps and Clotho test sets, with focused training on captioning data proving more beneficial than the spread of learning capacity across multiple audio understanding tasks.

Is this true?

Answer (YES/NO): NO